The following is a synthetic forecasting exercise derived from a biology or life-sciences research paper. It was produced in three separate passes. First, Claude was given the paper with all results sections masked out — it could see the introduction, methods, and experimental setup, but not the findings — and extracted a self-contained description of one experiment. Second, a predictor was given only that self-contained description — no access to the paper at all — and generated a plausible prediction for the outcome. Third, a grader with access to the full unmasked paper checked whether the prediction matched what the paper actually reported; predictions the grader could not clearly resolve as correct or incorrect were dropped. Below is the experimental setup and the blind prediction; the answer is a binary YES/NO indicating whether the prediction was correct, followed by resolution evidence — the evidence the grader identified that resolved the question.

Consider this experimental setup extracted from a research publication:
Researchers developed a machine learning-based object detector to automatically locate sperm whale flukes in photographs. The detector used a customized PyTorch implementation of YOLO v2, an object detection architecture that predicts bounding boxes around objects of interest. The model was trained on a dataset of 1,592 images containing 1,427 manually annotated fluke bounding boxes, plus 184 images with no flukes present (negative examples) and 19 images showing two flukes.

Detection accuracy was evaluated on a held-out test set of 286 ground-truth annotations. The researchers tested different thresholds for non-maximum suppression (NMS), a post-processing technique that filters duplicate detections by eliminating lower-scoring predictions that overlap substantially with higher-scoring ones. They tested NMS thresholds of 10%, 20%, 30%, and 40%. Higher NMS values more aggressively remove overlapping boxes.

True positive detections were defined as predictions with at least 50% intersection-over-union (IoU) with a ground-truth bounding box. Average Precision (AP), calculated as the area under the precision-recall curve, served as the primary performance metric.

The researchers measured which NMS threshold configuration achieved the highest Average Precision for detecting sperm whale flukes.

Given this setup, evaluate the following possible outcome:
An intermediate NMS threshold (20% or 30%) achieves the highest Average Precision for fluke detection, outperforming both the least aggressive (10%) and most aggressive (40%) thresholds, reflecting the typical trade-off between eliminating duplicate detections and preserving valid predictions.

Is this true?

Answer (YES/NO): YES